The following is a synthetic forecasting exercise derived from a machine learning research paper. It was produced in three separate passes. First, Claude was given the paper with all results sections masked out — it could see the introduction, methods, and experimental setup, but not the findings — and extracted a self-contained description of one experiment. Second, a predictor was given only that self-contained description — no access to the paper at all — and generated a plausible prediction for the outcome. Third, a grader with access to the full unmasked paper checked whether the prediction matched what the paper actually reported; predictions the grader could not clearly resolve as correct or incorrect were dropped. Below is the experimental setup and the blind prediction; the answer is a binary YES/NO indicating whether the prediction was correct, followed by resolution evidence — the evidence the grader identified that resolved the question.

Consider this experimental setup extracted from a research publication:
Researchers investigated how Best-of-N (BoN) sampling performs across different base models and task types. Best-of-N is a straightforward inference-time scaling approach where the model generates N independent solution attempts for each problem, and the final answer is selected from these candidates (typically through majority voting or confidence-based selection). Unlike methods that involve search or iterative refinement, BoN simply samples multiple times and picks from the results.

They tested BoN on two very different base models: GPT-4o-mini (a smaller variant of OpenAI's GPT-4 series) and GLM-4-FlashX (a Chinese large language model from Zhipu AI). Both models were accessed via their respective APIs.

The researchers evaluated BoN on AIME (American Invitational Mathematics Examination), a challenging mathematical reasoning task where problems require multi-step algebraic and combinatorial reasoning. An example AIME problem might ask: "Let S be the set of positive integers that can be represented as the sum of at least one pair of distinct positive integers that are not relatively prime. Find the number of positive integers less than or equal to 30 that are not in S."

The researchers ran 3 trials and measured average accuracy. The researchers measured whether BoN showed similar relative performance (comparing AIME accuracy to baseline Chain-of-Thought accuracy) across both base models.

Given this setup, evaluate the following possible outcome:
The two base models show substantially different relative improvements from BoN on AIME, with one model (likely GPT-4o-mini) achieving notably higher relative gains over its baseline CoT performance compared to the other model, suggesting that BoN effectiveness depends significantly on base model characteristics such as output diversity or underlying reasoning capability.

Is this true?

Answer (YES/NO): YES